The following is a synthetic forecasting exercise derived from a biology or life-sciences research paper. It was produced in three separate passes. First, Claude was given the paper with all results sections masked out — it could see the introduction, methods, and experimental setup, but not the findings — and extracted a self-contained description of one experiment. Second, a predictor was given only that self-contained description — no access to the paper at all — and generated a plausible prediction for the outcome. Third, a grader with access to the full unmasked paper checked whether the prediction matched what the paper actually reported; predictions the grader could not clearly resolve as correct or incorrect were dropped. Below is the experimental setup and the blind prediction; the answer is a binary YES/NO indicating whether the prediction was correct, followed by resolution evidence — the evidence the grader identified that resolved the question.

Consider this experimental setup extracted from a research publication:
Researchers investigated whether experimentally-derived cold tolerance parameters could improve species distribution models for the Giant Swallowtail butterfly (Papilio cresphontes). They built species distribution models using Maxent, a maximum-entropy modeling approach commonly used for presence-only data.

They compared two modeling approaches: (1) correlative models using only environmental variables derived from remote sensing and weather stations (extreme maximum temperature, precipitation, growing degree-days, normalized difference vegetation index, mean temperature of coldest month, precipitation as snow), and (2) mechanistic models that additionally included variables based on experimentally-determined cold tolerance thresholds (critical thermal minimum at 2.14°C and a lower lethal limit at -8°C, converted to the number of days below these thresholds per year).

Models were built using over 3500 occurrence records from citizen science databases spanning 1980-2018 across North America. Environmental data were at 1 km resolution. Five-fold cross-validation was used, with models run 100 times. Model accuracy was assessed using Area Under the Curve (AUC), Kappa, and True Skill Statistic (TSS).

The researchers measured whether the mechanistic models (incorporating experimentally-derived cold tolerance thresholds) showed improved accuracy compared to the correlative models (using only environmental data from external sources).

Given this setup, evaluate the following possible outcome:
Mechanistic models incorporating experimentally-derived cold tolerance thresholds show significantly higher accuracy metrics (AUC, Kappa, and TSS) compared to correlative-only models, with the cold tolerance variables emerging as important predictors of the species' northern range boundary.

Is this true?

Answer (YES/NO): NO